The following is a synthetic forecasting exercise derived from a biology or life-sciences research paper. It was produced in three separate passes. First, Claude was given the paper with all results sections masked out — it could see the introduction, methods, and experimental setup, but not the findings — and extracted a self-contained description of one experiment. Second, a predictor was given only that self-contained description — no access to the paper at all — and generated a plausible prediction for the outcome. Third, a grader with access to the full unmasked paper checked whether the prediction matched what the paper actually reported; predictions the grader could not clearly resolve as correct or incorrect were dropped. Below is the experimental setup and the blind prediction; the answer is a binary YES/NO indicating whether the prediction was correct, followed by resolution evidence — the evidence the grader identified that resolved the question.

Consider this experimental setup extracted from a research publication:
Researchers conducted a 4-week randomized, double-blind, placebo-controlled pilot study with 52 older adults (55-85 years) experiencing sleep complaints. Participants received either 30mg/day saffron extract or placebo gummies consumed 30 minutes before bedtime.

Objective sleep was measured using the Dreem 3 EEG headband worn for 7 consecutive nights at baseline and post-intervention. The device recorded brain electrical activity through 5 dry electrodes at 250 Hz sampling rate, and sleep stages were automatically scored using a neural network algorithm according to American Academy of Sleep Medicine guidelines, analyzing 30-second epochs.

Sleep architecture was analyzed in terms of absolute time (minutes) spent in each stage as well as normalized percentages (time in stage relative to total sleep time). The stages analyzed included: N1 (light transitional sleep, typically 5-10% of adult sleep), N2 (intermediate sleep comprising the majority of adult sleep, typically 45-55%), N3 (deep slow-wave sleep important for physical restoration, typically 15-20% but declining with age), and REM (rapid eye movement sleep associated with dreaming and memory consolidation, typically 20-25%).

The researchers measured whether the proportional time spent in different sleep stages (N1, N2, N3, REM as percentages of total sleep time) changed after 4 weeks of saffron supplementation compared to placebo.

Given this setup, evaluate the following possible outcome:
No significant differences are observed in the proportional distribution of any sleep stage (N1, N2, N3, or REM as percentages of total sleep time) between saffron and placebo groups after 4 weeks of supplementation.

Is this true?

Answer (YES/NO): NO